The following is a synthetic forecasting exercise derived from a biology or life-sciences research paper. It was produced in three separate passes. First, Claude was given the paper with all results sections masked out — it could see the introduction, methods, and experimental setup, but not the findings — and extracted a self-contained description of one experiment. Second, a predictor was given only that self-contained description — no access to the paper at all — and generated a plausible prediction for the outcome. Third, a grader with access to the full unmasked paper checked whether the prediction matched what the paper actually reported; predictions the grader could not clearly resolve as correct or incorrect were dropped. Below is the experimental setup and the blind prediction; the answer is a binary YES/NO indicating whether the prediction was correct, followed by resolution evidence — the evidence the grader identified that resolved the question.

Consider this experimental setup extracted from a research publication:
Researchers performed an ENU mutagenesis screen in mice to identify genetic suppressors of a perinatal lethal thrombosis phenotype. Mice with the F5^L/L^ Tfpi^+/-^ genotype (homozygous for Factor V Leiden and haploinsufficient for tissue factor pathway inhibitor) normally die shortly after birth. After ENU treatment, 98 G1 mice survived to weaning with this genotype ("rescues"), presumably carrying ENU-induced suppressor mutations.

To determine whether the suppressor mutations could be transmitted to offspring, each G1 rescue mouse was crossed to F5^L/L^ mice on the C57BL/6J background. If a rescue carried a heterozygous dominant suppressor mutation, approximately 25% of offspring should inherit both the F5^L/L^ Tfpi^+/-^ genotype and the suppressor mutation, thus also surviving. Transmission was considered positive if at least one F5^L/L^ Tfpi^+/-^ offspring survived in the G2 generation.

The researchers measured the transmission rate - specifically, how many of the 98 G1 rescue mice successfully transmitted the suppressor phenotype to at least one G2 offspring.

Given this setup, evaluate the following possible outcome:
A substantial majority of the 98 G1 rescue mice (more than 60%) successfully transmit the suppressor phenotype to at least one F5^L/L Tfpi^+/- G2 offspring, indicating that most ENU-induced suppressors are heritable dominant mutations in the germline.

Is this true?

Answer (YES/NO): NO